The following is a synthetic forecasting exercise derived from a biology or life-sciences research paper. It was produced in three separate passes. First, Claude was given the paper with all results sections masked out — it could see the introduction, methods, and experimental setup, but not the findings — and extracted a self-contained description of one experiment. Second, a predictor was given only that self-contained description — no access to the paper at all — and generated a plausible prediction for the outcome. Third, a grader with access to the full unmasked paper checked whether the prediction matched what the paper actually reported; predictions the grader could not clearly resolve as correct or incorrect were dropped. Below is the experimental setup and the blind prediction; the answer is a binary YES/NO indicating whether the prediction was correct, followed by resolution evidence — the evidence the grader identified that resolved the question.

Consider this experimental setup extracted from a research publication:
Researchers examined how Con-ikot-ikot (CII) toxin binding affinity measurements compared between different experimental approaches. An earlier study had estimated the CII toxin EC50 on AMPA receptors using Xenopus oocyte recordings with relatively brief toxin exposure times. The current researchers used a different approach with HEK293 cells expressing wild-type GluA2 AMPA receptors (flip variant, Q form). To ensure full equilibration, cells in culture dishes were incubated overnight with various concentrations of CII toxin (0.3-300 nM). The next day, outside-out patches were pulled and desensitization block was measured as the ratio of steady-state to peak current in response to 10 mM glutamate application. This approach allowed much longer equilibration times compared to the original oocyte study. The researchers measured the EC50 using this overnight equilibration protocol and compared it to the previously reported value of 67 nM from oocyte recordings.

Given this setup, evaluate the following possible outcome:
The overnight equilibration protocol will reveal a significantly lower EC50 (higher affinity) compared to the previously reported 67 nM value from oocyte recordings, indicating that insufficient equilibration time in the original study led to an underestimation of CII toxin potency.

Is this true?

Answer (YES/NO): YES